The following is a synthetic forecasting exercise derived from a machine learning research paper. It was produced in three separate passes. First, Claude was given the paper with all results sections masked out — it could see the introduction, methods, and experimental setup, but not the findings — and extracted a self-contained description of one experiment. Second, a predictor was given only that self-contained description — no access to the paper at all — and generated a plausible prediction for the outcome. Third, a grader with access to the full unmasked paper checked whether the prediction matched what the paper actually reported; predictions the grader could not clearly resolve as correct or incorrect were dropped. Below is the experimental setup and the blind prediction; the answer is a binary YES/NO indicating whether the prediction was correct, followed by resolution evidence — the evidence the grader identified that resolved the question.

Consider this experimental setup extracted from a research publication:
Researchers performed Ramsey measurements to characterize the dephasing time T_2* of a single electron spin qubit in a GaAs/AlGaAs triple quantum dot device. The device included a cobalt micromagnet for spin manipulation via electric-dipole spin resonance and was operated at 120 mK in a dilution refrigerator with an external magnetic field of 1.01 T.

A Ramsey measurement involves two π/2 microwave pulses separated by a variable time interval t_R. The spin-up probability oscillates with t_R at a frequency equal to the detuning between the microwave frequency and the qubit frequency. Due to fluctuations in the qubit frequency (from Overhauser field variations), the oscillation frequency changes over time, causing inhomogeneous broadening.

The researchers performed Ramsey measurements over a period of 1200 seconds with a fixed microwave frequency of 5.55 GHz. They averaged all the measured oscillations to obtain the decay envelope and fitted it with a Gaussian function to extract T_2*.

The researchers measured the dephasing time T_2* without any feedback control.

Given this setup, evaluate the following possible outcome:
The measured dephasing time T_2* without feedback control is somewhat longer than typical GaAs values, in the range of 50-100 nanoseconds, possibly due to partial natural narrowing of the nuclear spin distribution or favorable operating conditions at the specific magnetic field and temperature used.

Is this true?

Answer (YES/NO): NO